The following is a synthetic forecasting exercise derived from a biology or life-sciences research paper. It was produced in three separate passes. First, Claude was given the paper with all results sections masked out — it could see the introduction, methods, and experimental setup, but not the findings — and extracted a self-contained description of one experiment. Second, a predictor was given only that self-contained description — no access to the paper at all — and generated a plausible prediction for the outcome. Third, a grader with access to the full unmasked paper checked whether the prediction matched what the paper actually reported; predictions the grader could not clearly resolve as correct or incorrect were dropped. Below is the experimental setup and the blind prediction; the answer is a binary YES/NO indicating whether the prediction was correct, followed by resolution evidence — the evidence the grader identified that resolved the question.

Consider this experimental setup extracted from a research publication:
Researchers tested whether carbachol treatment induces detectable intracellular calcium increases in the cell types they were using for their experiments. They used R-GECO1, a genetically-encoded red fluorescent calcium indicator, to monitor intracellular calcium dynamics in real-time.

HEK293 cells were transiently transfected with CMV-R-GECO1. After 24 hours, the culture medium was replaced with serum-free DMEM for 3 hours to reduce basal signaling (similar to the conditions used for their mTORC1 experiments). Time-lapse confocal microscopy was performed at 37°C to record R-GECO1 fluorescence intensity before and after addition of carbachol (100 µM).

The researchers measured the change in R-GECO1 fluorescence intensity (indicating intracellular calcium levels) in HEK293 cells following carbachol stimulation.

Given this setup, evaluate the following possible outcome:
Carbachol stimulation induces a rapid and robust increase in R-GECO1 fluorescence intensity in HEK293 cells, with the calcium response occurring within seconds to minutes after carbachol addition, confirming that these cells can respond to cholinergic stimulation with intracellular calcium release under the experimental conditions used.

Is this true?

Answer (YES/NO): YES